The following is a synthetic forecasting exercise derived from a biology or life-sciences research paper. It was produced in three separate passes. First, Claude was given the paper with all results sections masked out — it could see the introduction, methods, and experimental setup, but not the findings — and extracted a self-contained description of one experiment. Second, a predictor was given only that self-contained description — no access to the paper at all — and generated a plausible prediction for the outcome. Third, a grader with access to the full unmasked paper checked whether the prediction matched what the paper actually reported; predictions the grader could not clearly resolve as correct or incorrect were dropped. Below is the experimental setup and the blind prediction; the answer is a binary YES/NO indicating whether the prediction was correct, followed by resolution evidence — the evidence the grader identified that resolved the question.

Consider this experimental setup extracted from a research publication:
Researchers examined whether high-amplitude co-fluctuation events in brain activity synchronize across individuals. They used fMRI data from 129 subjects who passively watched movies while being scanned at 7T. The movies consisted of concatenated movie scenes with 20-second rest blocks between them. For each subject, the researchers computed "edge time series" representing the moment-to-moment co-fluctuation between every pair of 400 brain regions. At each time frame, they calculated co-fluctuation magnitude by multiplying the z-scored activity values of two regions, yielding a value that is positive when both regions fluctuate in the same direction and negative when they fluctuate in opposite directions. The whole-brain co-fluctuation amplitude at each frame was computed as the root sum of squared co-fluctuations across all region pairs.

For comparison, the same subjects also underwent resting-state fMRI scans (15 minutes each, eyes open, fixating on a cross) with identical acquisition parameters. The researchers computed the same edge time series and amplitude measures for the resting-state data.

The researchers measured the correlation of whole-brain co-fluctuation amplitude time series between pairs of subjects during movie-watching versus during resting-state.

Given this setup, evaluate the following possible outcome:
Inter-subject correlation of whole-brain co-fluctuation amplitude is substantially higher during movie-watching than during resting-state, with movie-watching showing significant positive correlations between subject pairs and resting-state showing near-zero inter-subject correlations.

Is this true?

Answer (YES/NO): YES